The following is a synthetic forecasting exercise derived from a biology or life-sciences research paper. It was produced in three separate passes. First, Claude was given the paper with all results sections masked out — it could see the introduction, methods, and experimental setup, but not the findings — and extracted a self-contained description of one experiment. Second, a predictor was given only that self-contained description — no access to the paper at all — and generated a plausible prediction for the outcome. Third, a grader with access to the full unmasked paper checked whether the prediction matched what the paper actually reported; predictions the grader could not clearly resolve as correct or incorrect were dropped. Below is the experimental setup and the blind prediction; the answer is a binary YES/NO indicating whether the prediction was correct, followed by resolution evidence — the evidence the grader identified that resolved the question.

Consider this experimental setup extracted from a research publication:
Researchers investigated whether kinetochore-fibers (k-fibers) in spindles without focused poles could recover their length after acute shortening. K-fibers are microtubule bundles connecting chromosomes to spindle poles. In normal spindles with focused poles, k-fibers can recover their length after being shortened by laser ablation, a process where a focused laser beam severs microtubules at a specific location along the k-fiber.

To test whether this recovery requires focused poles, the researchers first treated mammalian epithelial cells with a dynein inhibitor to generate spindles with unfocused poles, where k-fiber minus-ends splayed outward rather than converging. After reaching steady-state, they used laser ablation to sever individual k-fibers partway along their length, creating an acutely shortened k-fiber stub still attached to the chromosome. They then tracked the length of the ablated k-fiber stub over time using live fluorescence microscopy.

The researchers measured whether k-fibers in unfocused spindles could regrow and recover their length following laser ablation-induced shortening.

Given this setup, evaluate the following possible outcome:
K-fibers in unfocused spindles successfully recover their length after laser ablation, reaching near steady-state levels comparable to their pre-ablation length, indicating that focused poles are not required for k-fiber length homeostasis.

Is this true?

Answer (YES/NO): YES